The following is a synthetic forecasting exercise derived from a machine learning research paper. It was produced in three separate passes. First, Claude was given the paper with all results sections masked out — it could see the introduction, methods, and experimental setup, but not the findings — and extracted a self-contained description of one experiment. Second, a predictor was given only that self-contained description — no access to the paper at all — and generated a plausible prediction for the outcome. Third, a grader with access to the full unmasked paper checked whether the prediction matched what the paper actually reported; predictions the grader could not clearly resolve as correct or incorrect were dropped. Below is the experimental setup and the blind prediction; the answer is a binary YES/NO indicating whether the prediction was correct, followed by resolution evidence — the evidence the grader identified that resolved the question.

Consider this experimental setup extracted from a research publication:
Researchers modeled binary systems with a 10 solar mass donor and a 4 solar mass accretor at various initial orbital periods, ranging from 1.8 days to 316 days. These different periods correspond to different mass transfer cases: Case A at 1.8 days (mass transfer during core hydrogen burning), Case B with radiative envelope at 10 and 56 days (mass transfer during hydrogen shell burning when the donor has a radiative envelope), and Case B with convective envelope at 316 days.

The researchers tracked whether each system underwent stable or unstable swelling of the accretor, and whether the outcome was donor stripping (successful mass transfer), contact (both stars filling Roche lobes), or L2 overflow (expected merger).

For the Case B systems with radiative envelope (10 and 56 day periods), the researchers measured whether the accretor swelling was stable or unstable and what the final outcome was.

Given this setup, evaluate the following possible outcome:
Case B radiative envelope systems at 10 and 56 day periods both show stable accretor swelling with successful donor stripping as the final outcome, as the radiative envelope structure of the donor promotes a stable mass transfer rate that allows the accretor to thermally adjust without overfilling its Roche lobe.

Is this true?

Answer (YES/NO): NO